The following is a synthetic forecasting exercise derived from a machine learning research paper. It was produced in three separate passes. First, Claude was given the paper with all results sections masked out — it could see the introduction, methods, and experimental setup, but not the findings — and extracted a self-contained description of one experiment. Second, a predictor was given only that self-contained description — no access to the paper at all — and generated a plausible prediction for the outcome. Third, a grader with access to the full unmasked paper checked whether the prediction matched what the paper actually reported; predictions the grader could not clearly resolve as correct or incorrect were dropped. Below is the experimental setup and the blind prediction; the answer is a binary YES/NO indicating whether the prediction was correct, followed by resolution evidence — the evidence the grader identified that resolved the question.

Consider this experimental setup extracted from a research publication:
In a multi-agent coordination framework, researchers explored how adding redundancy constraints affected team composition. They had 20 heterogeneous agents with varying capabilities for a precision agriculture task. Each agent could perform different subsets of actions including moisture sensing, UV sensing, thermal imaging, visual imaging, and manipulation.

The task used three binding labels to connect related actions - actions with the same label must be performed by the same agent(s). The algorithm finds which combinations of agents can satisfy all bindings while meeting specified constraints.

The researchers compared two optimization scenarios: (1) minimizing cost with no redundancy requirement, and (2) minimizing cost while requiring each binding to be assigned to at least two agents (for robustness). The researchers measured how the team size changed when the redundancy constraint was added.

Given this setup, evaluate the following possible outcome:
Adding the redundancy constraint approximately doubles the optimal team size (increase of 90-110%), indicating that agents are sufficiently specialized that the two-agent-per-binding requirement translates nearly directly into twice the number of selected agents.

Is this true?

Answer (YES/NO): YES